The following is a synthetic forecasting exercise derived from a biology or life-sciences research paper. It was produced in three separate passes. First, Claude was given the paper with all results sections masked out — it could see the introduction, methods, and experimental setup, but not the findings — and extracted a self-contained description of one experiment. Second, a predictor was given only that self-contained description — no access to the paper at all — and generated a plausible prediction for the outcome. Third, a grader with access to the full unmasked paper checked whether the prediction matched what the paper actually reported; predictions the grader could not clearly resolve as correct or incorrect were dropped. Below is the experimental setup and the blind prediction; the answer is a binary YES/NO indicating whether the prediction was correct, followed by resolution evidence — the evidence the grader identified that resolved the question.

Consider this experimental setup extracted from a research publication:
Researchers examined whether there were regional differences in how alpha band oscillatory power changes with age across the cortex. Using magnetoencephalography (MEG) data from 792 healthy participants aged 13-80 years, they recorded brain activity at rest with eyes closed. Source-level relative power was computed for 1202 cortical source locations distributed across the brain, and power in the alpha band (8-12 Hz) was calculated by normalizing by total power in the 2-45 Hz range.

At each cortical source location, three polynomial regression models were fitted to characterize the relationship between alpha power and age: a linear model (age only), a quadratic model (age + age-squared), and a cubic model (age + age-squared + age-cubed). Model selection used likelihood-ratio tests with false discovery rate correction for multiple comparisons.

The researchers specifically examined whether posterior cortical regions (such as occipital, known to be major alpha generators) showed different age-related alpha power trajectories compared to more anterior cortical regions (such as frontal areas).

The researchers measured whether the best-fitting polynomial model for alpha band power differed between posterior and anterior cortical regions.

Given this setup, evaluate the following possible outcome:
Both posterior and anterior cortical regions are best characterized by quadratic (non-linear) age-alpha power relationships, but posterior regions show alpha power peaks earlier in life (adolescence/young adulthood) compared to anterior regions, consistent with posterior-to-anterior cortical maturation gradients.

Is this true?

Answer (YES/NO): NO